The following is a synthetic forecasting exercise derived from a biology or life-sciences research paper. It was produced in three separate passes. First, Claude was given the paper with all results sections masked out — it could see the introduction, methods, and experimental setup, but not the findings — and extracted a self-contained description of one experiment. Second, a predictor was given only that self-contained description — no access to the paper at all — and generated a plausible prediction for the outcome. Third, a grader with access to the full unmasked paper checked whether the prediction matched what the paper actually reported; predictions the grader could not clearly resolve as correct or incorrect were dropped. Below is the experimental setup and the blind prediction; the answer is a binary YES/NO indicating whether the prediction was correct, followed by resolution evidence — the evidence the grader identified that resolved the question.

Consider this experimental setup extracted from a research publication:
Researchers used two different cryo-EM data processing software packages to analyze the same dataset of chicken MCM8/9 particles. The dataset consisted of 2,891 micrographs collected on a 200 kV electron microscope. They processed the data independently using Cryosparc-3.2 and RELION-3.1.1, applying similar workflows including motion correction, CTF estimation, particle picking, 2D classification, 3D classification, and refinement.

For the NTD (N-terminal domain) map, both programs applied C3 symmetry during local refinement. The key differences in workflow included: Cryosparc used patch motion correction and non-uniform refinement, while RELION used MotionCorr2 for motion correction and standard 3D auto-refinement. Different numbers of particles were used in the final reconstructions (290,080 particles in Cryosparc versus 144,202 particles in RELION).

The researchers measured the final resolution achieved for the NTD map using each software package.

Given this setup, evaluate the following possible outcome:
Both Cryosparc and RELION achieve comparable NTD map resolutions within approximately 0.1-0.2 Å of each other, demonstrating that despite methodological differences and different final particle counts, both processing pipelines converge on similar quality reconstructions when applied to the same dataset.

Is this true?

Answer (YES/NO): NO